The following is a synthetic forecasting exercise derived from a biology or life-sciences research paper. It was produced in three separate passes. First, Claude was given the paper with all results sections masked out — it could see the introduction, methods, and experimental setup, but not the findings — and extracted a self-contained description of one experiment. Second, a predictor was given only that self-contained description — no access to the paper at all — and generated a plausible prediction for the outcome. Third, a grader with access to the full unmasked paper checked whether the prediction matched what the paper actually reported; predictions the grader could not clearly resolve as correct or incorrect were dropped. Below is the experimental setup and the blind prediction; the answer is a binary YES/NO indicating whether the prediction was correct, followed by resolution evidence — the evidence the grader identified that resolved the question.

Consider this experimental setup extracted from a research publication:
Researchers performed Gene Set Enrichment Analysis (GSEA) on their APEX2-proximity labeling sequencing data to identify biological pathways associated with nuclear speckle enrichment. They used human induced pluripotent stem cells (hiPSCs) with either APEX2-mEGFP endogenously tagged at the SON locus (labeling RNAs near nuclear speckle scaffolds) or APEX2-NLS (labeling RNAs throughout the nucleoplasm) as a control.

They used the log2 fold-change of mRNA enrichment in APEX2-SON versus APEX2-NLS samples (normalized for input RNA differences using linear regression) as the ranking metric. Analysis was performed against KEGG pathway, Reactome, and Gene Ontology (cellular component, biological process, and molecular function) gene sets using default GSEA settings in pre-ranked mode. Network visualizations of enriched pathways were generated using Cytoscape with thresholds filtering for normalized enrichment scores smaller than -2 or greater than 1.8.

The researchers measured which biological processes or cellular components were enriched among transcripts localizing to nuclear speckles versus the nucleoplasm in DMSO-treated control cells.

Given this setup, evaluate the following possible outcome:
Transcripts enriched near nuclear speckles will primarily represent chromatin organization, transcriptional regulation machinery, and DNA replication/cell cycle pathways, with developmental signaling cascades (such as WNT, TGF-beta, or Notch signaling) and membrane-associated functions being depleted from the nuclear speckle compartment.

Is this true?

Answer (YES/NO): NO